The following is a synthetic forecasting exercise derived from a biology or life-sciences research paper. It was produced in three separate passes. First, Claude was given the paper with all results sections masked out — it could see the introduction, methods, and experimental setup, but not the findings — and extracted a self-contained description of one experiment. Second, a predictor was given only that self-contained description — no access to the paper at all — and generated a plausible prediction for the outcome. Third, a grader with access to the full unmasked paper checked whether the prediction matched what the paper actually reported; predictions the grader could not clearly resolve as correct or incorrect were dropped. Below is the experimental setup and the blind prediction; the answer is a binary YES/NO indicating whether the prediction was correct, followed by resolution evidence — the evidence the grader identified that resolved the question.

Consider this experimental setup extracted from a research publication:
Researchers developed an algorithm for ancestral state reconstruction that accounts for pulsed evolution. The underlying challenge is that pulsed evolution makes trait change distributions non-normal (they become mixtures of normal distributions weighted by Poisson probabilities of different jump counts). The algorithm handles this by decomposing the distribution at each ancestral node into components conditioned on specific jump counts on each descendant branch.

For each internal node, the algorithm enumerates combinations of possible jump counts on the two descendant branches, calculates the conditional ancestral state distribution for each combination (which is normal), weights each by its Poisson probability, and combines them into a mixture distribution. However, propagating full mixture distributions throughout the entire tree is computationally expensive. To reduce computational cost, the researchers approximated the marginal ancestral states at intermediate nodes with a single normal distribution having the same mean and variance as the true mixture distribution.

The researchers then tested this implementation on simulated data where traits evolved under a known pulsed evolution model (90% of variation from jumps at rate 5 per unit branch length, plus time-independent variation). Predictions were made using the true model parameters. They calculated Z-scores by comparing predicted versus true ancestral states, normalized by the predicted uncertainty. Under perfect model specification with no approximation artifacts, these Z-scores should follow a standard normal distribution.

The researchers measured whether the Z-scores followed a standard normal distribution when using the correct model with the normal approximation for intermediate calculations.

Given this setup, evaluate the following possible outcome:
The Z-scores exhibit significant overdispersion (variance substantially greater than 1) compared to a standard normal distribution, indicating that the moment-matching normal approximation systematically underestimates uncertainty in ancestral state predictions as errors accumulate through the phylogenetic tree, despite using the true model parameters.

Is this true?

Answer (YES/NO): NO